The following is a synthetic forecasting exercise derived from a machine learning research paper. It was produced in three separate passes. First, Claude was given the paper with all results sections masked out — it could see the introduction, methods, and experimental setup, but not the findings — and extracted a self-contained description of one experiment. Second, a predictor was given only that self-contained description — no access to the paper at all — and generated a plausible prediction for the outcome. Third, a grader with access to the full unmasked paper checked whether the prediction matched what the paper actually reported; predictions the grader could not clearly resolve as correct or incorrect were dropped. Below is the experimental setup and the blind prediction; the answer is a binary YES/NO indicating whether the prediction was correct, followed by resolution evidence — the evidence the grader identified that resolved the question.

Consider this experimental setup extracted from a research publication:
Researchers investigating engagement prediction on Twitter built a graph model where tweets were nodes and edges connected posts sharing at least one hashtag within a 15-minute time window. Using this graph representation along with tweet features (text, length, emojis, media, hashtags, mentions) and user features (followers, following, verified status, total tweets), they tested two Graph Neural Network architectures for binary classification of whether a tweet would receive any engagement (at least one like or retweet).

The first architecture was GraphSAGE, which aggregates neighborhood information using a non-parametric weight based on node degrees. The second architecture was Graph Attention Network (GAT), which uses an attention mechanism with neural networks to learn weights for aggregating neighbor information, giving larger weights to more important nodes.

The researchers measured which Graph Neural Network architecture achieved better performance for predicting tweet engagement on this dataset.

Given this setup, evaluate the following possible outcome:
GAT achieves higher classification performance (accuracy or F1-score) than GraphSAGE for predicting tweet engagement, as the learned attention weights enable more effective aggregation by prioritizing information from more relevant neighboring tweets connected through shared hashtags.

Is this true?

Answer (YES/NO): NO